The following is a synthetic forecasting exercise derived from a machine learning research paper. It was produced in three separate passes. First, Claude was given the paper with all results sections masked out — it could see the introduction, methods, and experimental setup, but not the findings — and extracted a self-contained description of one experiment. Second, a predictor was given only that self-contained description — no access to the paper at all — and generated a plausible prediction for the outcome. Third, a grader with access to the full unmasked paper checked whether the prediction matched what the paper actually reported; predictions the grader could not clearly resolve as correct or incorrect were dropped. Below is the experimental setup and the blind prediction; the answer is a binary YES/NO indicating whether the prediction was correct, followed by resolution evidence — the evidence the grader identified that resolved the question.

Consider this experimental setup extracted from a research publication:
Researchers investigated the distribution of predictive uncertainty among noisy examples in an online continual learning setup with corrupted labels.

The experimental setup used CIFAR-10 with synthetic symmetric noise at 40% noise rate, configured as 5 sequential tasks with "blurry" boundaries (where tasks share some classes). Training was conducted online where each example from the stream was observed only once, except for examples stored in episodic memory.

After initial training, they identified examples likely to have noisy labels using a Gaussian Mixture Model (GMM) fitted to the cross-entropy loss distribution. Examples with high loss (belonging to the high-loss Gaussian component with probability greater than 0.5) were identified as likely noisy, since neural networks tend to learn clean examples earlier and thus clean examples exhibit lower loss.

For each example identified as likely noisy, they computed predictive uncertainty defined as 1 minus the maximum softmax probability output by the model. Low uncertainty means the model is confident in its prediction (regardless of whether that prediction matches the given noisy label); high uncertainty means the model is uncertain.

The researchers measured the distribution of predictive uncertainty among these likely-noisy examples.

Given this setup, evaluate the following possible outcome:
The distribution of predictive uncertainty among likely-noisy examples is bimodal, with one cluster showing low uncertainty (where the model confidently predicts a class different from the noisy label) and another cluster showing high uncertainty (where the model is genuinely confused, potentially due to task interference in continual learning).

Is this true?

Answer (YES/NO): YES